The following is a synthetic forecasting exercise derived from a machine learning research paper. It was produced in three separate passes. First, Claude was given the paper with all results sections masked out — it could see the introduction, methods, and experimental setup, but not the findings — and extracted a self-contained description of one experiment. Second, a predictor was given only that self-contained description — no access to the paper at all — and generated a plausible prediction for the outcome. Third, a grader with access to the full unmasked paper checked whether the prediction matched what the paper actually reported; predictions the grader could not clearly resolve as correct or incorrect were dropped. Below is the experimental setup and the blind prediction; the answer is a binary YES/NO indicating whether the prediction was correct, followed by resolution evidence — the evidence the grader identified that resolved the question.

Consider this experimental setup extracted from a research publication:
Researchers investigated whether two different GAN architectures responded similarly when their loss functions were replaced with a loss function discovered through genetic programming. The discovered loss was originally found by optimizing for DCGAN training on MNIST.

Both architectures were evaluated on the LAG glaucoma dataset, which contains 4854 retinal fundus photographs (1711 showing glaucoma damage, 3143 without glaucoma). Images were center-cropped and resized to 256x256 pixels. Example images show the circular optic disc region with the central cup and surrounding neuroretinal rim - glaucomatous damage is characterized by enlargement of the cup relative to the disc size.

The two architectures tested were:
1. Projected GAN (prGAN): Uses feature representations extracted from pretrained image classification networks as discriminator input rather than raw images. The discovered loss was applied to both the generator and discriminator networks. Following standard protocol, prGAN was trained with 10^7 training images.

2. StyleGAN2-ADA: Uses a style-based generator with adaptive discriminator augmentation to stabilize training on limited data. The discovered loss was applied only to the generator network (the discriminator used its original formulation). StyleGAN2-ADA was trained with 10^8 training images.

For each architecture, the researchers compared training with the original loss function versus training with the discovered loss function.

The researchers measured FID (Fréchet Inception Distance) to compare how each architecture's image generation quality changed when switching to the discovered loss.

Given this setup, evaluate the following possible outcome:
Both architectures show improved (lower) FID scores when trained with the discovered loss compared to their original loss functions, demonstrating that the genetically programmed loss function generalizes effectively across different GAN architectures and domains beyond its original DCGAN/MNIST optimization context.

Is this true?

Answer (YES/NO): YES